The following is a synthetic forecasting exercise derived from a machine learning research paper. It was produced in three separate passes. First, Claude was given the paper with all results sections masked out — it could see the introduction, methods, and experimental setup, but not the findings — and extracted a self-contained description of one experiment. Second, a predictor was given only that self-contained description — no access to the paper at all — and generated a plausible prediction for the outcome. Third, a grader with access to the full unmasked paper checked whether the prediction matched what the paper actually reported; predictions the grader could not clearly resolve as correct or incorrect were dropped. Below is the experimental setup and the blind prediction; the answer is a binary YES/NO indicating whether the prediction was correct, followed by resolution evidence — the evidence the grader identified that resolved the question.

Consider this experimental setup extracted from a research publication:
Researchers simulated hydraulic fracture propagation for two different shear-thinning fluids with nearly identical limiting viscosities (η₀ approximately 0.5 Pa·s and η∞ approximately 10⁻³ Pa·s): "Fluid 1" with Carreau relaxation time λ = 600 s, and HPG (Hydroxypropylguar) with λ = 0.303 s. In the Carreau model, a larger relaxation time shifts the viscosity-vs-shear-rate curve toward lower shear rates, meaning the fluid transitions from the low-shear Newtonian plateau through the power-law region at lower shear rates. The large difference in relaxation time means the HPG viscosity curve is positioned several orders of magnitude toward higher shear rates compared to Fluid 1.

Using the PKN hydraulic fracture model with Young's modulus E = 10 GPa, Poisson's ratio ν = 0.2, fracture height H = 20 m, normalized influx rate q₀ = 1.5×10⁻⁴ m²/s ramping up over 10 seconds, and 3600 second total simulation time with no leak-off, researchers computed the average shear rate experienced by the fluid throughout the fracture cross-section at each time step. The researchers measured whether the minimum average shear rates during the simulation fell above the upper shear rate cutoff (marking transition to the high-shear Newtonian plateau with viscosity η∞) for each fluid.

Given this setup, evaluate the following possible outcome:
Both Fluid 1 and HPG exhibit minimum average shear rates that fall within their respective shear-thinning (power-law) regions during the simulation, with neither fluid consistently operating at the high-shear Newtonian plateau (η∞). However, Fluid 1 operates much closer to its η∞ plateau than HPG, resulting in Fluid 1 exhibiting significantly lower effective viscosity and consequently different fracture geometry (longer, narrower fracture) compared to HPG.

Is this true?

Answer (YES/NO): NO